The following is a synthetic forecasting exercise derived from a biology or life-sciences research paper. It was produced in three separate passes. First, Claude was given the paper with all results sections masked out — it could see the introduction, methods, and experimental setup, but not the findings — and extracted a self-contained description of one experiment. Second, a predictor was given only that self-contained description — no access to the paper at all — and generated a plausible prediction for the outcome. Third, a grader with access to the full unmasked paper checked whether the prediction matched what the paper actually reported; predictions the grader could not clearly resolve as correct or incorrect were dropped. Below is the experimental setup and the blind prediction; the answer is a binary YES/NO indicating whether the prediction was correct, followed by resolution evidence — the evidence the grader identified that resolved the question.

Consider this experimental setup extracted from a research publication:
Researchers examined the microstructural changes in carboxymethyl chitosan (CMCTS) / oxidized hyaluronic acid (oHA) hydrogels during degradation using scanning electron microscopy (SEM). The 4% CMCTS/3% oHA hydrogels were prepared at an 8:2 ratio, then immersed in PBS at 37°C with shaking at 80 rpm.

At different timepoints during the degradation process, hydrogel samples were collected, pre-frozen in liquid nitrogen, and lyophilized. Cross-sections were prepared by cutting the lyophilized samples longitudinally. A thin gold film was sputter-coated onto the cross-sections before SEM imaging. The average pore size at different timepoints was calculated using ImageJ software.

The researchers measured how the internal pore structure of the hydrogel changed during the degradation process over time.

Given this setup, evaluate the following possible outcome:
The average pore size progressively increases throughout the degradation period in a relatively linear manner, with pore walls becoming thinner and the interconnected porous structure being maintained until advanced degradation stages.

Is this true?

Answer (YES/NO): NO